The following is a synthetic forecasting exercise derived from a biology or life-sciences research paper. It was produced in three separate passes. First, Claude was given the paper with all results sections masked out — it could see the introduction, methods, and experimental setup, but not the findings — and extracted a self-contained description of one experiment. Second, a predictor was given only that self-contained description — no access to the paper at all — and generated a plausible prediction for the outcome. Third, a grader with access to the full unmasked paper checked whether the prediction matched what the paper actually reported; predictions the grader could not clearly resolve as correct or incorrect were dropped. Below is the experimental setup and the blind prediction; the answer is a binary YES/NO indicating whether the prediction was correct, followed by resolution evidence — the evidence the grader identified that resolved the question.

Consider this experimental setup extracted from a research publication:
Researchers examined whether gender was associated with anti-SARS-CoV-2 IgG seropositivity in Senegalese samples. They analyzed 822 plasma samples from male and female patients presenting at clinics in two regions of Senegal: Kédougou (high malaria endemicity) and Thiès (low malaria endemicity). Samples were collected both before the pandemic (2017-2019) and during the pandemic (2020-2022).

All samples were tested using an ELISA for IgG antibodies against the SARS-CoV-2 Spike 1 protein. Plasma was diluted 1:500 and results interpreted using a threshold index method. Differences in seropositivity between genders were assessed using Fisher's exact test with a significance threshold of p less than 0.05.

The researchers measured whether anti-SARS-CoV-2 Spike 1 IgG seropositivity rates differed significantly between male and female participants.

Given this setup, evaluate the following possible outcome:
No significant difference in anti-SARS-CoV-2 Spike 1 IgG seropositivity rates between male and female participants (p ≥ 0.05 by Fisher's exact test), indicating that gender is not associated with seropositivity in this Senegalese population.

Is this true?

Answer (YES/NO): YES